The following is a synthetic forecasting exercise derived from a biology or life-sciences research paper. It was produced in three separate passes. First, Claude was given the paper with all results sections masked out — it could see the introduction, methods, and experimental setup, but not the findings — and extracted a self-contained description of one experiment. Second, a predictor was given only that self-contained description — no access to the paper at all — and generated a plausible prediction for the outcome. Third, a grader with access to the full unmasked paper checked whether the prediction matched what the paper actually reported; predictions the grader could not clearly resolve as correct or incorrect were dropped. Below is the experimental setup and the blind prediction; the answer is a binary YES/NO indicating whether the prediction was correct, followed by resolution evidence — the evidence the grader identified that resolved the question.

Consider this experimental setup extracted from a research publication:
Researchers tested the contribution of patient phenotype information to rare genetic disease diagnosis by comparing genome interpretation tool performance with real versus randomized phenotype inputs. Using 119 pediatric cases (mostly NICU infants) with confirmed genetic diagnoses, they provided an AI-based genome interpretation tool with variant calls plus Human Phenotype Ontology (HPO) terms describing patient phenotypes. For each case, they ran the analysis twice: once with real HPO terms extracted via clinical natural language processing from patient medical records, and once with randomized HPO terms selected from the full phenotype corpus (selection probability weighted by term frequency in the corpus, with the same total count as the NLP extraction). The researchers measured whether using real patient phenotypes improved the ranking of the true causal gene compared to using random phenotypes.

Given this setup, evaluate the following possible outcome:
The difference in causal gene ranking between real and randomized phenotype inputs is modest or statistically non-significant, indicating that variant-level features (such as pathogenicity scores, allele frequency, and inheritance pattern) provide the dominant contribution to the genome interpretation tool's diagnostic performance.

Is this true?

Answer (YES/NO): YES